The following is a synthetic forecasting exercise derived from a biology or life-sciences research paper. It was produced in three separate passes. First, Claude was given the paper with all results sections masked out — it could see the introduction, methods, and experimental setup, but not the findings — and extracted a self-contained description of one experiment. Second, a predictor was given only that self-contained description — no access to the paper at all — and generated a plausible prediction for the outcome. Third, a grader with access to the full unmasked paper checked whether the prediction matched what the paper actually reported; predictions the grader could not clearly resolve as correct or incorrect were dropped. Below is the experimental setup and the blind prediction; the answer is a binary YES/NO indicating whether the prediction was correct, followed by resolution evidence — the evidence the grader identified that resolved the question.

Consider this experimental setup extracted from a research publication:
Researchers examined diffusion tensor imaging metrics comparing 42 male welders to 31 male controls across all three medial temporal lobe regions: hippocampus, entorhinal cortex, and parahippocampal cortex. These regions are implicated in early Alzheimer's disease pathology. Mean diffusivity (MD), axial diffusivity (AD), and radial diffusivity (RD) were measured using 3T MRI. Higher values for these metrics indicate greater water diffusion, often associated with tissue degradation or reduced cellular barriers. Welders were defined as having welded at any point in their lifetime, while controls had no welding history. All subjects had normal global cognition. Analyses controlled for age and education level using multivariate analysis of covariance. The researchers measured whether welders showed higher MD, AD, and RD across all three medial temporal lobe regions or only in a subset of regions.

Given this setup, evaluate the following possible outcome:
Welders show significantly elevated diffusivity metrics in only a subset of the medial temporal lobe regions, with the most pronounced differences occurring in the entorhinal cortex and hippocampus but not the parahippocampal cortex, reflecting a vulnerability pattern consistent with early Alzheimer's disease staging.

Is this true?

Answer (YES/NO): NO